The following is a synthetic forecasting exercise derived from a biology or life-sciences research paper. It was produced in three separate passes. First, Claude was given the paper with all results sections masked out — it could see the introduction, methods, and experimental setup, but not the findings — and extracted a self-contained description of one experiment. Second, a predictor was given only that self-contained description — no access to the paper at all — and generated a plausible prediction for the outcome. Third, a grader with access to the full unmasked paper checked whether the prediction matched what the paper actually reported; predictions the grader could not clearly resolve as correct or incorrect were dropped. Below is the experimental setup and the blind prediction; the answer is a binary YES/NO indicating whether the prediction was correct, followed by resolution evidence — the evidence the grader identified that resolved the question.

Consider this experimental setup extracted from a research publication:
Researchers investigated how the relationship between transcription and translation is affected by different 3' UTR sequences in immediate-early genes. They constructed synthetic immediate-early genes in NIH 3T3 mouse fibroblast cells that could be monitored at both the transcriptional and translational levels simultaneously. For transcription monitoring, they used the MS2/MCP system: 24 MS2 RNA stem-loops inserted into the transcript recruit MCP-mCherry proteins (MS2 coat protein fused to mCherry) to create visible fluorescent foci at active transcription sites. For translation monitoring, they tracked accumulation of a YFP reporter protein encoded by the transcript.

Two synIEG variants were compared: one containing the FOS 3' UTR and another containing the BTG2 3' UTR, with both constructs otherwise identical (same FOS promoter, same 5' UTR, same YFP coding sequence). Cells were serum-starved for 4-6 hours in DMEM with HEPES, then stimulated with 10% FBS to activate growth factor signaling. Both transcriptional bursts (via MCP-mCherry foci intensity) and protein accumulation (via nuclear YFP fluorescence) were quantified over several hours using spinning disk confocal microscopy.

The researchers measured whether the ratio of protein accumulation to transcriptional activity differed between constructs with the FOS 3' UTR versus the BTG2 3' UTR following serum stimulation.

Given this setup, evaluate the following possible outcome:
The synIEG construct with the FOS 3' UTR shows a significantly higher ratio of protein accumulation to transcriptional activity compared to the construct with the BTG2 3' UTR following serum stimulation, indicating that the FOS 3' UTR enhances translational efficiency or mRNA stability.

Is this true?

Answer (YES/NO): NO